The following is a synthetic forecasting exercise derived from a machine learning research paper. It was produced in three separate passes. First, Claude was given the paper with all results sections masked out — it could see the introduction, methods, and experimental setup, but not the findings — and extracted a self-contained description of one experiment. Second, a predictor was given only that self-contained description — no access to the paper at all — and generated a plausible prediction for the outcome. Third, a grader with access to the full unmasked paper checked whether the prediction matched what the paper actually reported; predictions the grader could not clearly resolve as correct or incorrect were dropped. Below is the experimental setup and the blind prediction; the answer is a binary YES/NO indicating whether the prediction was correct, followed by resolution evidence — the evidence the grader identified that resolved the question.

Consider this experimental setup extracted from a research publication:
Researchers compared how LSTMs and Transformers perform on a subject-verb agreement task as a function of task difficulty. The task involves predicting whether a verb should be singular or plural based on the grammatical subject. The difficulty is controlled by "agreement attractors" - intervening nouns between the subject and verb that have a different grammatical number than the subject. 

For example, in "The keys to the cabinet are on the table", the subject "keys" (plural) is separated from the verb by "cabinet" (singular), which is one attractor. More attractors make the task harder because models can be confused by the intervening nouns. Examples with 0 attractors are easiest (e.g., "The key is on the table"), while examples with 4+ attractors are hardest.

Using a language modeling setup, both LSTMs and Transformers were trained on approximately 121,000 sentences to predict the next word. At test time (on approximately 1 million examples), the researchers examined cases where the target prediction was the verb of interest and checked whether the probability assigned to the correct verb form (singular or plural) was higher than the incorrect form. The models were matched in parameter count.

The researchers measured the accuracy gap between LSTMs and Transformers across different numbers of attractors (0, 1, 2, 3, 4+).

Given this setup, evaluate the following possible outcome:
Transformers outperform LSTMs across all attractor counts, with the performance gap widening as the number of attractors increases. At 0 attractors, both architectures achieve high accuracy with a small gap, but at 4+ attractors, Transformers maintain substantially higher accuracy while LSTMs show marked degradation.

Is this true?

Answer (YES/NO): NO